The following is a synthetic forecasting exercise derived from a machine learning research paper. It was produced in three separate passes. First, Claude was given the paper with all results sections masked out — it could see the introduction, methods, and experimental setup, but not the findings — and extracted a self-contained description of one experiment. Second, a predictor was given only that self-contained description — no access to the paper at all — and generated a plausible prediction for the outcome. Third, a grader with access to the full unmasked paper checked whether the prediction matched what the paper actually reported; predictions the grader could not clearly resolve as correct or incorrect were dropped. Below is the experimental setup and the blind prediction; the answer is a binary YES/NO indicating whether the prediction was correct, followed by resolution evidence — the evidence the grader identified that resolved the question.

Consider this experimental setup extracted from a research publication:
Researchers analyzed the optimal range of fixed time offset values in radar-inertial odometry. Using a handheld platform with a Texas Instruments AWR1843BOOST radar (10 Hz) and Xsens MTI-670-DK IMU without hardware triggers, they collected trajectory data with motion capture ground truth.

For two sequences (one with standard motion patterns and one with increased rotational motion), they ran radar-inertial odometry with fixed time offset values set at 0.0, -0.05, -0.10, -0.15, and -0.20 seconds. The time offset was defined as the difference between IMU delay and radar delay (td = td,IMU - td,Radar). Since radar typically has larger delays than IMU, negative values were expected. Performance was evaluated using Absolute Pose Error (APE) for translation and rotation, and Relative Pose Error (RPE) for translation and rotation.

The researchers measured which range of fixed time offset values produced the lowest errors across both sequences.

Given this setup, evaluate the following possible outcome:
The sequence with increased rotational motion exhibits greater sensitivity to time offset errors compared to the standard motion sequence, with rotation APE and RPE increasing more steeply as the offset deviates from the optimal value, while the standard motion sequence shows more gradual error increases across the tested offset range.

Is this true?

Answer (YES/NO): NO